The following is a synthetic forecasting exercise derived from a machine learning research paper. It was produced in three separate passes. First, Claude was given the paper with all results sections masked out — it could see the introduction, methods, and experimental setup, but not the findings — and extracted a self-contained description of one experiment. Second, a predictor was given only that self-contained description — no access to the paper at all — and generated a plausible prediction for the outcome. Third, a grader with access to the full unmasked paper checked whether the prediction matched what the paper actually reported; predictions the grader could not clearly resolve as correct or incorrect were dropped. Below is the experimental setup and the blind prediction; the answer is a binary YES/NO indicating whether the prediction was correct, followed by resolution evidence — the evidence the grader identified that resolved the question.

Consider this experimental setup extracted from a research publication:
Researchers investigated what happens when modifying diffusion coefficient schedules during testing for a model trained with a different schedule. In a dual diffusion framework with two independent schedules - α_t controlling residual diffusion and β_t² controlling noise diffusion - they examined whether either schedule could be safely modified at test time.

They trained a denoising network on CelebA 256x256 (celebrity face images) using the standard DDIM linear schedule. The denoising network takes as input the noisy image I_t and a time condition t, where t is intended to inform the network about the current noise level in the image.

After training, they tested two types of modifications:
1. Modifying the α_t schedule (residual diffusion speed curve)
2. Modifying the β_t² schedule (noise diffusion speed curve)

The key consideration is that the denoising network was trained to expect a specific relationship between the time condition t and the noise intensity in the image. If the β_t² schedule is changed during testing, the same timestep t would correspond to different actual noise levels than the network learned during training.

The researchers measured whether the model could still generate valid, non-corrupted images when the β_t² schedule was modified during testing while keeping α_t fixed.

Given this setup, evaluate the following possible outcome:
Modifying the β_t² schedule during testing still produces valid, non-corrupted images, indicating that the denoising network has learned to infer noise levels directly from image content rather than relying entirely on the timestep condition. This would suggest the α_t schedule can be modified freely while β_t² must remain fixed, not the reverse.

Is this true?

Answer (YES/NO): NO